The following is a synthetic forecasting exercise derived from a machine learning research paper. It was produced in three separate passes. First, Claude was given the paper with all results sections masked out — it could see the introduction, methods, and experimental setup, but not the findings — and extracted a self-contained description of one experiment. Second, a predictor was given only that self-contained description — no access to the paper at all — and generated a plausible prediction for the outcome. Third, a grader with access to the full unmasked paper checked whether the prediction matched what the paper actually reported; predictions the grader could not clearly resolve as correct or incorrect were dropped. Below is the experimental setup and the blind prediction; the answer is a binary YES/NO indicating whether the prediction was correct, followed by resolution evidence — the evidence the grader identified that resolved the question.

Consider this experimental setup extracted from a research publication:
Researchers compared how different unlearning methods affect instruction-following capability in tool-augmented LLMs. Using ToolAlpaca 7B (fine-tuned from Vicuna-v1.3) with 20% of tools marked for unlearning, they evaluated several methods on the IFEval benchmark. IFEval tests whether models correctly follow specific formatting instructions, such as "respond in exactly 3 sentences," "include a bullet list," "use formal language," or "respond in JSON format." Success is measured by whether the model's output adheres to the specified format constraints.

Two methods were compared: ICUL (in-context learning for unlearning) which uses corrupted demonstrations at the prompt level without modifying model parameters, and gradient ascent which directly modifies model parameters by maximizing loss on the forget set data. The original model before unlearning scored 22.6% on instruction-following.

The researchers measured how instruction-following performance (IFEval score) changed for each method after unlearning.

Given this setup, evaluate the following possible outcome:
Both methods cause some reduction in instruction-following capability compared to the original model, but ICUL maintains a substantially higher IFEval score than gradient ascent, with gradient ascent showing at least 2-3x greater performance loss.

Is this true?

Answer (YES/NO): NO